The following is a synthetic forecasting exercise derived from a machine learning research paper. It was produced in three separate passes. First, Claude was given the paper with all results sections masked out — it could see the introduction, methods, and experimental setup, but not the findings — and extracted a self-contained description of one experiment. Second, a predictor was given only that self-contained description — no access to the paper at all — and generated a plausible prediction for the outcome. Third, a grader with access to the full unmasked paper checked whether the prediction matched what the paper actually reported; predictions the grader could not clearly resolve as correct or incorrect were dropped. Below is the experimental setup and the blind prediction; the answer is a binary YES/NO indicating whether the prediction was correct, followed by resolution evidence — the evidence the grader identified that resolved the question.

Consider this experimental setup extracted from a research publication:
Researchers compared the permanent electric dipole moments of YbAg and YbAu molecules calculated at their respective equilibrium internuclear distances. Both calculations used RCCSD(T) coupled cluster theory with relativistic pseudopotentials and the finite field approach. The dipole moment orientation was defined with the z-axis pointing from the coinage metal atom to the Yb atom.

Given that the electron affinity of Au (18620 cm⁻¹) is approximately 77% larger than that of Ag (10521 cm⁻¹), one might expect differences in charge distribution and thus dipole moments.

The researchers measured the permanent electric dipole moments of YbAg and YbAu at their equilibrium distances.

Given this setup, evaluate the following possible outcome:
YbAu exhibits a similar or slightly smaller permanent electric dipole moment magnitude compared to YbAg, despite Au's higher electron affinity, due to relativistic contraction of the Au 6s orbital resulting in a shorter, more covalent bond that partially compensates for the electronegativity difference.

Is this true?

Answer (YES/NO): NO